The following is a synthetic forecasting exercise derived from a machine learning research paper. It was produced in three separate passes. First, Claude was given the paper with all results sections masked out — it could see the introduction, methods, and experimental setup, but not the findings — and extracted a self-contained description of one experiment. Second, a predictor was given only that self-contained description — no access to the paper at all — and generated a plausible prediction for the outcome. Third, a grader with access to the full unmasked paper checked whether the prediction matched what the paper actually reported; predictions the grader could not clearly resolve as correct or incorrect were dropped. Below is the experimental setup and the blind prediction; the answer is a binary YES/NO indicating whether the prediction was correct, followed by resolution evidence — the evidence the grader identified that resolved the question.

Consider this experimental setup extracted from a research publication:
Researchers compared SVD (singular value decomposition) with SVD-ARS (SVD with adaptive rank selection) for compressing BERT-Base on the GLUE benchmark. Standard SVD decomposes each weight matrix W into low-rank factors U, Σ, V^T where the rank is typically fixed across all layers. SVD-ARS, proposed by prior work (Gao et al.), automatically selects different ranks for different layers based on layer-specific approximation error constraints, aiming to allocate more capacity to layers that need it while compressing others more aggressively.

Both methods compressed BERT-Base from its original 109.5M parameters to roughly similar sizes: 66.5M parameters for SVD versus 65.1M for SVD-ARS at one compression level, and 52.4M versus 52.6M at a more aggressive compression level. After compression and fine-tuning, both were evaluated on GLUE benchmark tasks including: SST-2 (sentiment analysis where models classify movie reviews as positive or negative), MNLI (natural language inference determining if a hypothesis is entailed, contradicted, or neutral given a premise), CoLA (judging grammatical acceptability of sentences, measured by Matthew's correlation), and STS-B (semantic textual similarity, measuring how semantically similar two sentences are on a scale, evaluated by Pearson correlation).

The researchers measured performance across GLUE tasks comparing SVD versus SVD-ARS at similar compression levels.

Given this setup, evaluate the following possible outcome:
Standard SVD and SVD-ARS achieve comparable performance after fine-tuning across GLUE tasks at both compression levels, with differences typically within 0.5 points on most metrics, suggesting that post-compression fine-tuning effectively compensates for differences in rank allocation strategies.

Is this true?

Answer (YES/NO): NO